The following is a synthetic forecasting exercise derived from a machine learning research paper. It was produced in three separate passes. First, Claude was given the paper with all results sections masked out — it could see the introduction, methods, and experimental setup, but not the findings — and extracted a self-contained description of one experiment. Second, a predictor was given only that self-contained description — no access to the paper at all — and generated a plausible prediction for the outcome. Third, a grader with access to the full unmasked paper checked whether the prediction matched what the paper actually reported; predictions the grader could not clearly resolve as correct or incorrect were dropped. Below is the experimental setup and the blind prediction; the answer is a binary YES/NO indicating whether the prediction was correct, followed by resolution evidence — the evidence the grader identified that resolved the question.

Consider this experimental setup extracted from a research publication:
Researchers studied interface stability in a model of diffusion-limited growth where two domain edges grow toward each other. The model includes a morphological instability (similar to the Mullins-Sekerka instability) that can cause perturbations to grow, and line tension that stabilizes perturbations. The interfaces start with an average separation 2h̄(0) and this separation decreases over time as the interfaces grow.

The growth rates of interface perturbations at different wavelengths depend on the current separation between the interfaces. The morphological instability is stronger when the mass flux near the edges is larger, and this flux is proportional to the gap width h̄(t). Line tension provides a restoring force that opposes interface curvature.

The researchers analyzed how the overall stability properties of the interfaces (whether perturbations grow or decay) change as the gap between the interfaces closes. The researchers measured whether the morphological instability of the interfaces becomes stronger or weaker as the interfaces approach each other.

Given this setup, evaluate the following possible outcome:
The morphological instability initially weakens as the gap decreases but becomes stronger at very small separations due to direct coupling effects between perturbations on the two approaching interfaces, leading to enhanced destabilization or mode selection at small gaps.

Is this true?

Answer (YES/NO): NO